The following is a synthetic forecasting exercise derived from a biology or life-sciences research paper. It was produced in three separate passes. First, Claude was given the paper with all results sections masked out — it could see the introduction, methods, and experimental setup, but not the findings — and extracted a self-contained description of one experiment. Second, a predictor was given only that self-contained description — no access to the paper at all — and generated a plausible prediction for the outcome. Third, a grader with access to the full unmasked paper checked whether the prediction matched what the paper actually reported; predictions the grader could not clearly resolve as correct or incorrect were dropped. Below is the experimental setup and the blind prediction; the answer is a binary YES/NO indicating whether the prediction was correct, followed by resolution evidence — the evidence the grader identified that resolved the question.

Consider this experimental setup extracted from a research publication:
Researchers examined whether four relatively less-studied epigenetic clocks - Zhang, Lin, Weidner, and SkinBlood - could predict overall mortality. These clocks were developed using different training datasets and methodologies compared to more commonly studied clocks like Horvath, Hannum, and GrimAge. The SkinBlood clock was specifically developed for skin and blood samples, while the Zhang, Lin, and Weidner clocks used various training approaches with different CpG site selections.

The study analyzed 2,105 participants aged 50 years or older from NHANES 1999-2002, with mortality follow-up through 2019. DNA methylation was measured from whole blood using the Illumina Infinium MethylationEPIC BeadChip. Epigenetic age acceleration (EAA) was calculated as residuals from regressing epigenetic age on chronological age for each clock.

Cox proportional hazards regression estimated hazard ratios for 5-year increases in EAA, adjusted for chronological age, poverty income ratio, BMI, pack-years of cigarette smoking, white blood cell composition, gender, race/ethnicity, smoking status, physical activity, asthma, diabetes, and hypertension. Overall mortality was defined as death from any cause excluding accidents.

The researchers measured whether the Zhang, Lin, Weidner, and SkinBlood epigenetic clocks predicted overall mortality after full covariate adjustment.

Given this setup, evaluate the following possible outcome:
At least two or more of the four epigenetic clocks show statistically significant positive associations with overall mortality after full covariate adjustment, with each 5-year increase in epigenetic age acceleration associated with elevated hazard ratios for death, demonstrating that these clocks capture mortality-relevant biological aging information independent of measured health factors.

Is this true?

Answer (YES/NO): NO